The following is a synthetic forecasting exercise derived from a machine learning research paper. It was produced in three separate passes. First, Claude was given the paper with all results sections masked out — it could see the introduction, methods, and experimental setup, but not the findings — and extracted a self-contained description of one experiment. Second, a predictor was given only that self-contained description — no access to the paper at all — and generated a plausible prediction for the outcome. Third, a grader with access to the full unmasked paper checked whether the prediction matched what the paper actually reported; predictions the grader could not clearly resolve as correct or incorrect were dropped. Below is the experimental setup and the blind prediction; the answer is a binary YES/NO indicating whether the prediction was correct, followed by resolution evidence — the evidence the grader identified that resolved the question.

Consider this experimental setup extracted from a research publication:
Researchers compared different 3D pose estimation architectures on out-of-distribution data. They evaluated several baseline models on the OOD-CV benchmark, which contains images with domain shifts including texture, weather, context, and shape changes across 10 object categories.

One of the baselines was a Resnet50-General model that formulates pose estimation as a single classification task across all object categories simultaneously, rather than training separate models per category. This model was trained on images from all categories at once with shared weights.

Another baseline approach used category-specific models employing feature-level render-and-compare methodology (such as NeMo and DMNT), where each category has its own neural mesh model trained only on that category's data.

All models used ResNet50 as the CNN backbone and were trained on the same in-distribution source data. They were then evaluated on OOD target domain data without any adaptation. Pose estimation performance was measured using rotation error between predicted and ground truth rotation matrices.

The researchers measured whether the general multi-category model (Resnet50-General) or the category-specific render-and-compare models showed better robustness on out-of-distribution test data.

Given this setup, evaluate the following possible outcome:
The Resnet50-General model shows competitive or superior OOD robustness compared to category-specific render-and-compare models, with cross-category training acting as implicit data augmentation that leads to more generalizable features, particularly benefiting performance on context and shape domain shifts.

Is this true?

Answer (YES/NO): NO